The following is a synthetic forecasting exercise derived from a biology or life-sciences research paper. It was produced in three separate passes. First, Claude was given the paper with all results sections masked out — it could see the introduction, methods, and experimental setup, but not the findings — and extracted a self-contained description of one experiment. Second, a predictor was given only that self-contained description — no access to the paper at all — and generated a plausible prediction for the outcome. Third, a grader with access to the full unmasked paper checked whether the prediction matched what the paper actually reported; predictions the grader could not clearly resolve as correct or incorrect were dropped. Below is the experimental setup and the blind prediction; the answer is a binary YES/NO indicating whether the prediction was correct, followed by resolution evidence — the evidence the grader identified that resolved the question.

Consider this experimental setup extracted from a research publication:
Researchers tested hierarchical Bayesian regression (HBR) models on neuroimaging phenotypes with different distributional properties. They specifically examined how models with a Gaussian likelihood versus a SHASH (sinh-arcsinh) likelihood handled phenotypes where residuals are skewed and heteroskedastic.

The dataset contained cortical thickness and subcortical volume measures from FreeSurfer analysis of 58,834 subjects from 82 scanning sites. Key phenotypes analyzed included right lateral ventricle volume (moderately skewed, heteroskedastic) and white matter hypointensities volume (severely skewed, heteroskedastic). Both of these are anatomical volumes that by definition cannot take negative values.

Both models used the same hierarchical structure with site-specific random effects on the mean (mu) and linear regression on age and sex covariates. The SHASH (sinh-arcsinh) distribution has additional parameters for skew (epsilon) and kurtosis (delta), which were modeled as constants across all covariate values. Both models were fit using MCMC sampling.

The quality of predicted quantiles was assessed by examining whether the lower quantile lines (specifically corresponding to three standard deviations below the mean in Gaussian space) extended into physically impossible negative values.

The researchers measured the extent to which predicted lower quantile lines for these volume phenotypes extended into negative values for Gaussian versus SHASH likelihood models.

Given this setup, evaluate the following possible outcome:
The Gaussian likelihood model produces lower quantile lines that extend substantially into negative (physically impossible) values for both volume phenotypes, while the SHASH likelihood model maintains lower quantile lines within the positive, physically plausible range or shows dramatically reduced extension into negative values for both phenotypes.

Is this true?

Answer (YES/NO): YES